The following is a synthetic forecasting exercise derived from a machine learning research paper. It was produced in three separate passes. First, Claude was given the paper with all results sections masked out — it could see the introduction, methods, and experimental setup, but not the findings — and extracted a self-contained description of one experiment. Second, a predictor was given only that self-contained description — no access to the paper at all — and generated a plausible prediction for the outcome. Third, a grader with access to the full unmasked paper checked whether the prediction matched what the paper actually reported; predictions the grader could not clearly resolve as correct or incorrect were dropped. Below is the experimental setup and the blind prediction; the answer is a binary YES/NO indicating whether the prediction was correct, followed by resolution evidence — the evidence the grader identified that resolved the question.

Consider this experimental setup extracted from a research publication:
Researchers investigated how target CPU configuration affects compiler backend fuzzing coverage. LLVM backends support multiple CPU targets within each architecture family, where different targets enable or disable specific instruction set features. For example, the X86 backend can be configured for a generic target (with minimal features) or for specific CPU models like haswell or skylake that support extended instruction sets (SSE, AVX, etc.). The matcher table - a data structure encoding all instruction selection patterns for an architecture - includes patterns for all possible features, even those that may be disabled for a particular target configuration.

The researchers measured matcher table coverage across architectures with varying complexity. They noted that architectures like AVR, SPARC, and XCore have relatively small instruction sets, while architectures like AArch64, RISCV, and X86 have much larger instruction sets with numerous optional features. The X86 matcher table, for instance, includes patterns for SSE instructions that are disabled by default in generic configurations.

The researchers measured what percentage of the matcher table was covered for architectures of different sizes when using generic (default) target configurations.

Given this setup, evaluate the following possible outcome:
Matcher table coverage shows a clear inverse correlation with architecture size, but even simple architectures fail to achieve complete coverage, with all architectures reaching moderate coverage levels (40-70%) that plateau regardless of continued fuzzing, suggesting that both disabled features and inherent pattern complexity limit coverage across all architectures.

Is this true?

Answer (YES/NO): NO